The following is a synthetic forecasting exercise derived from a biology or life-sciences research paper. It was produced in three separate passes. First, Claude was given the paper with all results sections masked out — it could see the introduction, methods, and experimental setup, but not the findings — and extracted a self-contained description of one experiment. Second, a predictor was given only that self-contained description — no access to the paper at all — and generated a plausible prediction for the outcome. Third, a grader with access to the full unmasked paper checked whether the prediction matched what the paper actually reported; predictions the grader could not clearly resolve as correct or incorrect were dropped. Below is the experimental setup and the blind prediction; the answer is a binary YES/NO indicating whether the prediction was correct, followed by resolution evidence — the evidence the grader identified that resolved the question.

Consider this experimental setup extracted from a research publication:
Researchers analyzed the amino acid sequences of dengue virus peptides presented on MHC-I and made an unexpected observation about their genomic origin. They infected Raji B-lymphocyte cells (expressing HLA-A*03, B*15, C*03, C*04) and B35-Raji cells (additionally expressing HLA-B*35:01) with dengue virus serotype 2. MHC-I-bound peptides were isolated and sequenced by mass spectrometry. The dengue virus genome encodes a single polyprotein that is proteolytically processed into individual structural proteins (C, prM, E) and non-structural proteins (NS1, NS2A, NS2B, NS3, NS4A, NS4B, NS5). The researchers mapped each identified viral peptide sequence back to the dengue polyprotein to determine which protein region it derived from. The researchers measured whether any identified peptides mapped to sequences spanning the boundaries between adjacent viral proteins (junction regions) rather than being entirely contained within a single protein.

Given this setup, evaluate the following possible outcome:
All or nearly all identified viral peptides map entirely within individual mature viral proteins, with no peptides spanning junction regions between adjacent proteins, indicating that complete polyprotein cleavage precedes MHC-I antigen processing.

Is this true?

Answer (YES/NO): NO